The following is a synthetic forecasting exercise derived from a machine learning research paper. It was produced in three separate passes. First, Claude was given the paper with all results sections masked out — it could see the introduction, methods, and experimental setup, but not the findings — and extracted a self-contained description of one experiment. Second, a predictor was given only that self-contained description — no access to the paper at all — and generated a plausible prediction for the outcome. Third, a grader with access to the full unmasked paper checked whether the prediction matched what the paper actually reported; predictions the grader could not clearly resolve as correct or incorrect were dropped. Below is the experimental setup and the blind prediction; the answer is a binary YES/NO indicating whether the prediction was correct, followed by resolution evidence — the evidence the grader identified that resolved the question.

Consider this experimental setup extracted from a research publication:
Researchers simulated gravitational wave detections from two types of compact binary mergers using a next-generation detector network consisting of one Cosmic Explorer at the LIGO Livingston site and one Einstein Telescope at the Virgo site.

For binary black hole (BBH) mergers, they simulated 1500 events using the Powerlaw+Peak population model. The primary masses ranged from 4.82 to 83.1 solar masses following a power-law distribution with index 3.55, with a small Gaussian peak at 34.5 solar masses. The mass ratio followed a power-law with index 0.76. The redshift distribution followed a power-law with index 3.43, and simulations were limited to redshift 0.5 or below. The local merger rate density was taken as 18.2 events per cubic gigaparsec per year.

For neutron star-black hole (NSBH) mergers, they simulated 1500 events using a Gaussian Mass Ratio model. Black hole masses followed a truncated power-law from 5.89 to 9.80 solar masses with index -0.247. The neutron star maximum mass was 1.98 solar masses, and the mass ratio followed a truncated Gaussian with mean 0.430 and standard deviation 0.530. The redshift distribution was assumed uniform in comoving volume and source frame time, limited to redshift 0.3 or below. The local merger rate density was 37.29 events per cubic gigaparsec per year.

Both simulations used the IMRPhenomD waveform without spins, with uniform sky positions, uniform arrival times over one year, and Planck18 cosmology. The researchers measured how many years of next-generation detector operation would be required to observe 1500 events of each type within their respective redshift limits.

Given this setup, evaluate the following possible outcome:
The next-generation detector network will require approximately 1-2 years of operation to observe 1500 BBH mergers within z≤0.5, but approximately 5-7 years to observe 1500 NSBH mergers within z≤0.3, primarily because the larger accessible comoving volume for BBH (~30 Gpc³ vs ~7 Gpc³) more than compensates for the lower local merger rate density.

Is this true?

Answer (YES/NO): YES